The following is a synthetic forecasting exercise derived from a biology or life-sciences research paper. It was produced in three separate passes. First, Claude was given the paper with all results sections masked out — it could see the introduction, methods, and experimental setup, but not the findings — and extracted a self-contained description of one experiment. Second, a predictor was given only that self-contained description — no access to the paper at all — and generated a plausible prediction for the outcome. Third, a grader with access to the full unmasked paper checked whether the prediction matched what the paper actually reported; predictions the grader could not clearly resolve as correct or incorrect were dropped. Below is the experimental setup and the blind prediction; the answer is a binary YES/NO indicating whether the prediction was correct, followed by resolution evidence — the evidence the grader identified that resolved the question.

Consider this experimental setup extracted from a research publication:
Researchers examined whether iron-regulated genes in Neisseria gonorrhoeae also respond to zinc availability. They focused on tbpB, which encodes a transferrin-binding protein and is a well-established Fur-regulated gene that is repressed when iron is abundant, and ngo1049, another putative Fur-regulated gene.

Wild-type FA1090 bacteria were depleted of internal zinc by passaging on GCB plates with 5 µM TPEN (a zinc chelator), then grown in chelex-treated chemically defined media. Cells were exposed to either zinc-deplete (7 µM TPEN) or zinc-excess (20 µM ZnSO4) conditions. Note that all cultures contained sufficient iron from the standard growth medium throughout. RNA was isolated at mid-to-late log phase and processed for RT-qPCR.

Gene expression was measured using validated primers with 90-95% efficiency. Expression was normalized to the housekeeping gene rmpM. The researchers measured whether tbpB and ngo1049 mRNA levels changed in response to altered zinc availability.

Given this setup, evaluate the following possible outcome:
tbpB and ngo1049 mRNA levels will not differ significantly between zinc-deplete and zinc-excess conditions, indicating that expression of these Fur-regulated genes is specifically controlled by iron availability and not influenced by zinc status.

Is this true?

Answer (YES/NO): NO